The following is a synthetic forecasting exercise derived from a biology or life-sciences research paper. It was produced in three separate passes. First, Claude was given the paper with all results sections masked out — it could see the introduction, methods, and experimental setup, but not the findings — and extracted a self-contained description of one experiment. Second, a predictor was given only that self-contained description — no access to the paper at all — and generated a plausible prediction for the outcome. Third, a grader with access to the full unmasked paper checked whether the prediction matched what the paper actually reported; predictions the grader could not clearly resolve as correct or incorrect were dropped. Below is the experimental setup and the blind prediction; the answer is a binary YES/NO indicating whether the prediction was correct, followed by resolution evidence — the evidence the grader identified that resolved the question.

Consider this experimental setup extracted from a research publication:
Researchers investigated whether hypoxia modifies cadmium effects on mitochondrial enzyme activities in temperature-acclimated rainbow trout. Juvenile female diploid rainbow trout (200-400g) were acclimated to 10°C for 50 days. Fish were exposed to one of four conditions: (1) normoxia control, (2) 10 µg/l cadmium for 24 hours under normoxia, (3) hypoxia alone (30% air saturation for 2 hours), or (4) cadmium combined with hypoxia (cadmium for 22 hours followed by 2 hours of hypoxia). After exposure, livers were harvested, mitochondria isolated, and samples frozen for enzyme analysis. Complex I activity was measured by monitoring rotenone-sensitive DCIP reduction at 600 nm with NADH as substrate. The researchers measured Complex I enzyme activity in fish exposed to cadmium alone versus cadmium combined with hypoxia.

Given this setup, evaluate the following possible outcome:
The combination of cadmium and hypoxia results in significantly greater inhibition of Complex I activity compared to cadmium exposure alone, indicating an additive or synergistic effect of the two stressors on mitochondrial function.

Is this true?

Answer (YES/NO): NO